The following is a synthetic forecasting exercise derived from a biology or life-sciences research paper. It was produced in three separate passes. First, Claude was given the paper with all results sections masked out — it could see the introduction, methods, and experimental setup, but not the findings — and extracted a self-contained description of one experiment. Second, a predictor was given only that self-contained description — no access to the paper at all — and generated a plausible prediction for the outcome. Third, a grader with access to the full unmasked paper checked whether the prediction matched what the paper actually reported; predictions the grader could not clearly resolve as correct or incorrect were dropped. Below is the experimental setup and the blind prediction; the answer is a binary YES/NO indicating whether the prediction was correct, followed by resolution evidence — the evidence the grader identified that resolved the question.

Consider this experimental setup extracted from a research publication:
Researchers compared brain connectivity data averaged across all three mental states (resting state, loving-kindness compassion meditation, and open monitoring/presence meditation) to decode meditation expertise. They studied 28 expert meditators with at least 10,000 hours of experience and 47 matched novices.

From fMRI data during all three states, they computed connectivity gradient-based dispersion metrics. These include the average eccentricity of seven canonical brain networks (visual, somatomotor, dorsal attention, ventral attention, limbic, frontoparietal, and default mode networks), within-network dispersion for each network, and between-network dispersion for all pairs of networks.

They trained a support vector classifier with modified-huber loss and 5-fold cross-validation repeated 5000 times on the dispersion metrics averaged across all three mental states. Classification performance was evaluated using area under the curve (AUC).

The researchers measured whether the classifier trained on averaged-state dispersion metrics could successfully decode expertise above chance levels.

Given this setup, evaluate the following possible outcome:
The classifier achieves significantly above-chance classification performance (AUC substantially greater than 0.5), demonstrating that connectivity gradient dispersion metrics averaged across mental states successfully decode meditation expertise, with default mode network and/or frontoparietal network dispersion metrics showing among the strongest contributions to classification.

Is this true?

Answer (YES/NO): NO